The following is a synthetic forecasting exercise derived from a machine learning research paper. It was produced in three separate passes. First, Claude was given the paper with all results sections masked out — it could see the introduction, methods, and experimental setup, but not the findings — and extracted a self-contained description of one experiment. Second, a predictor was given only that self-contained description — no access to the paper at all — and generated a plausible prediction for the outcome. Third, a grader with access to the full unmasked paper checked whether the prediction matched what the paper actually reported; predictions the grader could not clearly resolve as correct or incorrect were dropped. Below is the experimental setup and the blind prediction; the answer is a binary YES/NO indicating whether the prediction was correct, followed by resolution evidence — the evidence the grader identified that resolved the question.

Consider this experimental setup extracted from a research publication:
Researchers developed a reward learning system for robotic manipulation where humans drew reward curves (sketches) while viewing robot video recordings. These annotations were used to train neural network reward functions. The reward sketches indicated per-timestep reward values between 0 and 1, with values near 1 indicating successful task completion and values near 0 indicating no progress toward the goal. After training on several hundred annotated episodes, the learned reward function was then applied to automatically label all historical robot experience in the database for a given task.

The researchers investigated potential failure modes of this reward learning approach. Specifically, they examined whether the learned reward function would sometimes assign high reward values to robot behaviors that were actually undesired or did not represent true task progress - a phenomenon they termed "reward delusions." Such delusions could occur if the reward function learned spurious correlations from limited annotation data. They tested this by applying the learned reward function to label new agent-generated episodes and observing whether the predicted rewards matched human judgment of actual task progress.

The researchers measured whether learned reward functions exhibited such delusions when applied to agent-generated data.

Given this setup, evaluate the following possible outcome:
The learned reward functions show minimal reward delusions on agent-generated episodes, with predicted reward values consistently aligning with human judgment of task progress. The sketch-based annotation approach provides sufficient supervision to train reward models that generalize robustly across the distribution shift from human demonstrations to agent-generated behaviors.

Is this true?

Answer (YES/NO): NO